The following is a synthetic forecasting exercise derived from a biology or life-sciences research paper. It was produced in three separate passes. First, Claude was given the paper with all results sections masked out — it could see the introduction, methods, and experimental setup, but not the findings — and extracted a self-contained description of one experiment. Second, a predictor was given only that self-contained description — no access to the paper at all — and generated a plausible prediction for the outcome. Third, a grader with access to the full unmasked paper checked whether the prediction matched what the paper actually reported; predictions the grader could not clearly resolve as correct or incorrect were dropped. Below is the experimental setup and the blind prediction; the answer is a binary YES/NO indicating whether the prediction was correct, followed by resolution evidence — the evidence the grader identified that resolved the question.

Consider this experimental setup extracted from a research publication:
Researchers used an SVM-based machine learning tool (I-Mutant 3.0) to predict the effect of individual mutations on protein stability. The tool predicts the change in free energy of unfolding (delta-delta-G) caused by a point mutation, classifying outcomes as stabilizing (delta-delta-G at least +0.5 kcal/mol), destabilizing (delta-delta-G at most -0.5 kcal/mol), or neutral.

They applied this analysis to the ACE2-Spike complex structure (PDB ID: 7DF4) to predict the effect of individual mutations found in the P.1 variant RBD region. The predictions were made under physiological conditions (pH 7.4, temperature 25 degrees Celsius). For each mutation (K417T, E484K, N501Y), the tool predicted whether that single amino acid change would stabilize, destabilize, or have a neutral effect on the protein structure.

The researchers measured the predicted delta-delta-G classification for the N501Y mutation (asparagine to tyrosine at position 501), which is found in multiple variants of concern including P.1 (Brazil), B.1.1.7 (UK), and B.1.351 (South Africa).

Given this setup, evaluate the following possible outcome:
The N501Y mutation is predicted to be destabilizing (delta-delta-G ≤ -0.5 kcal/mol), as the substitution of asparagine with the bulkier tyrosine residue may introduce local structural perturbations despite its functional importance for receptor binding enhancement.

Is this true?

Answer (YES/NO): NO